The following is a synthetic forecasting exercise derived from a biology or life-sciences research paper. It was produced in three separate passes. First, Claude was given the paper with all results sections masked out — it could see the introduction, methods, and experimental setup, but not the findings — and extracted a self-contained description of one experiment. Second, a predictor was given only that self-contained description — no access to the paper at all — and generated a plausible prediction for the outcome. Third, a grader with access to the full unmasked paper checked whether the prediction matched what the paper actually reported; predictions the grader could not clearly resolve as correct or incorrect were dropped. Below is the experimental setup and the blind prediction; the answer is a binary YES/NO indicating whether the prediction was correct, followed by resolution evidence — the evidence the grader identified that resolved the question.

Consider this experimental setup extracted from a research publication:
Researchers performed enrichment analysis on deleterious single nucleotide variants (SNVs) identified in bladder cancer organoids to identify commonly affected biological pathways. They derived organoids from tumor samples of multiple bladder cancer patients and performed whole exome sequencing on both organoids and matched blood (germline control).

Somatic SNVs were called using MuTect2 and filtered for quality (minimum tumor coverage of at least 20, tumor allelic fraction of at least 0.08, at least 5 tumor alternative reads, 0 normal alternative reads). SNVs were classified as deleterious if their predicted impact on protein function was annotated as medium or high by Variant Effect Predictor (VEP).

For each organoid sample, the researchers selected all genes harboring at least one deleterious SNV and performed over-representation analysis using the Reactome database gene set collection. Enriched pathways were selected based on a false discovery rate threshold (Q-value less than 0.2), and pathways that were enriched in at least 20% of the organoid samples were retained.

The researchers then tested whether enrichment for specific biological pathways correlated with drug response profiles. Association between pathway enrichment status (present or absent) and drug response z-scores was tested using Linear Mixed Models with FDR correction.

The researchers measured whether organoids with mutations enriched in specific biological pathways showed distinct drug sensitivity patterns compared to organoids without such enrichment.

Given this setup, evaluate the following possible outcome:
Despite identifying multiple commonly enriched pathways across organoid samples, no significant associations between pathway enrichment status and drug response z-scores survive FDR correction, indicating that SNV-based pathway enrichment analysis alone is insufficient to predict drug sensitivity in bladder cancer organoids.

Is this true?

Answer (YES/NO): NO